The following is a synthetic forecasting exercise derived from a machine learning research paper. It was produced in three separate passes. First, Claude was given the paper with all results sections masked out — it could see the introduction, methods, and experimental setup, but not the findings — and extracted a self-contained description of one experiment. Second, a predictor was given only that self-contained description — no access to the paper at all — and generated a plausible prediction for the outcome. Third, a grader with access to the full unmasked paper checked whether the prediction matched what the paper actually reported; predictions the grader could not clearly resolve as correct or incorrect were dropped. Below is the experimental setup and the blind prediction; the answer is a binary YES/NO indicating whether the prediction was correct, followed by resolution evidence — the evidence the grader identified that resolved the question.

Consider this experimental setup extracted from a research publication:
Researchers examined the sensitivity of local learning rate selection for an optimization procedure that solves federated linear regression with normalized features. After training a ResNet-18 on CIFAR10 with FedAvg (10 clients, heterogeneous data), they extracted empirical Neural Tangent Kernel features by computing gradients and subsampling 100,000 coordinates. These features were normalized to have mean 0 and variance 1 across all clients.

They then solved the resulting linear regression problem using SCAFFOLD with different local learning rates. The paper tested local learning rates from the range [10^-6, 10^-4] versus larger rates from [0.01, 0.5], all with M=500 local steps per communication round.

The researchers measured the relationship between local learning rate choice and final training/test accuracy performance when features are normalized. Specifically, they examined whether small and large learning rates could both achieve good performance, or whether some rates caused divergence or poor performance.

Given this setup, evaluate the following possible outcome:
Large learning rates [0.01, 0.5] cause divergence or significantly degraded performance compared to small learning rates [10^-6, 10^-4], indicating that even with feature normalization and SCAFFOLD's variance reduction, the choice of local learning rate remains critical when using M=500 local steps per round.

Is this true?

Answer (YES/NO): YES